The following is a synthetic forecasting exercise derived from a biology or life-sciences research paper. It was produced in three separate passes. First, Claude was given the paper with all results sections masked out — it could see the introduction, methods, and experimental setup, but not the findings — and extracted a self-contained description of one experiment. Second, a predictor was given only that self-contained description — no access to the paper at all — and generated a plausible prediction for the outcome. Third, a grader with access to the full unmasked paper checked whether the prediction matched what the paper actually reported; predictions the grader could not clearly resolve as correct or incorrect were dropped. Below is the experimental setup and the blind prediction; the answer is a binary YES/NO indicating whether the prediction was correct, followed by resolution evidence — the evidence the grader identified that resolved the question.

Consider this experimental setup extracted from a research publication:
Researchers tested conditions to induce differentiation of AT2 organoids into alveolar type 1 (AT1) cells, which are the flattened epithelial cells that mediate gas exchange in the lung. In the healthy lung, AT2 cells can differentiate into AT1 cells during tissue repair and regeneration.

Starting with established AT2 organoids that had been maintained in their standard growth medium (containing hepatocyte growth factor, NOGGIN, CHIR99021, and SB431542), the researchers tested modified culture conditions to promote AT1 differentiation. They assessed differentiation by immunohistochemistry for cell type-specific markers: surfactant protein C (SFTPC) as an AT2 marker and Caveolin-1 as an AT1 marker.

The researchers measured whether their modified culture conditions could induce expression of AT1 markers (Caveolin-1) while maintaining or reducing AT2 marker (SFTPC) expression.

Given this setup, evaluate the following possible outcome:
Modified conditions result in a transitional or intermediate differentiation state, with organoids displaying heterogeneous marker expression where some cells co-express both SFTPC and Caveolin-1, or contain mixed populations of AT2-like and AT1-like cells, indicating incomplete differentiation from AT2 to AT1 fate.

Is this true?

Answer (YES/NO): YES